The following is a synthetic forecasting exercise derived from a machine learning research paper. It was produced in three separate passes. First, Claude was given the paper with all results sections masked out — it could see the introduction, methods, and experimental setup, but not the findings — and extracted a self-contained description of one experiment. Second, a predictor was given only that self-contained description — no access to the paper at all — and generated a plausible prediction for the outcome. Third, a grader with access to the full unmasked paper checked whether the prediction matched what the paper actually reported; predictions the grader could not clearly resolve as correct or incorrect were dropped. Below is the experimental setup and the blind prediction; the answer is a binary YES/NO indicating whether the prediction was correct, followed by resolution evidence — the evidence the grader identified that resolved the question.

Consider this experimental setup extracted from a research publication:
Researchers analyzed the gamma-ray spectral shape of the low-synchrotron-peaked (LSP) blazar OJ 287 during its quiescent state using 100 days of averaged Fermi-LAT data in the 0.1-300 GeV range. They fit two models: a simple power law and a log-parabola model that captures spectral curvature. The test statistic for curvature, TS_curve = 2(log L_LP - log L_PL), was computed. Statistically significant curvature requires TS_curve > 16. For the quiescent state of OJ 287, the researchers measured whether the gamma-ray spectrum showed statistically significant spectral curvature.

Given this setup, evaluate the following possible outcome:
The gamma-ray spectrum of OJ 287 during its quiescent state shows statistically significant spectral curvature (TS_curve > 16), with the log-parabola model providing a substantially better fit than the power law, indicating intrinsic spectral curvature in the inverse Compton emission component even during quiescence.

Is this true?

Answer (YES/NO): NO